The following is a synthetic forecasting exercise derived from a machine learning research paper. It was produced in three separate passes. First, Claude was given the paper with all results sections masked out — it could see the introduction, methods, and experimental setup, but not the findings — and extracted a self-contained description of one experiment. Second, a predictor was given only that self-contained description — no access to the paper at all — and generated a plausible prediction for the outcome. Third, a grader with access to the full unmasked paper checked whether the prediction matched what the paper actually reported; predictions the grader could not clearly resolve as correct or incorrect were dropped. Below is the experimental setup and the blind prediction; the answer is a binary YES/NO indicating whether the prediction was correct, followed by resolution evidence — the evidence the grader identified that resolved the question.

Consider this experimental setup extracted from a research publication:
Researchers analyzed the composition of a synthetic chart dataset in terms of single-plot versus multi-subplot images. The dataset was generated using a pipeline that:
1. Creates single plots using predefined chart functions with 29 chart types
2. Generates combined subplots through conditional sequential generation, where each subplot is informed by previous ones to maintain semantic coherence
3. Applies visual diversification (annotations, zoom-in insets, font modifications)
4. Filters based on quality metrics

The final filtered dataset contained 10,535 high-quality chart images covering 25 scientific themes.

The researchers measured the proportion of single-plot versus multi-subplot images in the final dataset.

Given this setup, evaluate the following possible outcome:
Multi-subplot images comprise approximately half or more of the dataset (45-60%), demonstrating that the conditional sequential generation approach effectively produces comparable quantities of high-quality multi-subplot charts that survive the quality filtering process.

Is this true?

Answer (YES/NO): NO